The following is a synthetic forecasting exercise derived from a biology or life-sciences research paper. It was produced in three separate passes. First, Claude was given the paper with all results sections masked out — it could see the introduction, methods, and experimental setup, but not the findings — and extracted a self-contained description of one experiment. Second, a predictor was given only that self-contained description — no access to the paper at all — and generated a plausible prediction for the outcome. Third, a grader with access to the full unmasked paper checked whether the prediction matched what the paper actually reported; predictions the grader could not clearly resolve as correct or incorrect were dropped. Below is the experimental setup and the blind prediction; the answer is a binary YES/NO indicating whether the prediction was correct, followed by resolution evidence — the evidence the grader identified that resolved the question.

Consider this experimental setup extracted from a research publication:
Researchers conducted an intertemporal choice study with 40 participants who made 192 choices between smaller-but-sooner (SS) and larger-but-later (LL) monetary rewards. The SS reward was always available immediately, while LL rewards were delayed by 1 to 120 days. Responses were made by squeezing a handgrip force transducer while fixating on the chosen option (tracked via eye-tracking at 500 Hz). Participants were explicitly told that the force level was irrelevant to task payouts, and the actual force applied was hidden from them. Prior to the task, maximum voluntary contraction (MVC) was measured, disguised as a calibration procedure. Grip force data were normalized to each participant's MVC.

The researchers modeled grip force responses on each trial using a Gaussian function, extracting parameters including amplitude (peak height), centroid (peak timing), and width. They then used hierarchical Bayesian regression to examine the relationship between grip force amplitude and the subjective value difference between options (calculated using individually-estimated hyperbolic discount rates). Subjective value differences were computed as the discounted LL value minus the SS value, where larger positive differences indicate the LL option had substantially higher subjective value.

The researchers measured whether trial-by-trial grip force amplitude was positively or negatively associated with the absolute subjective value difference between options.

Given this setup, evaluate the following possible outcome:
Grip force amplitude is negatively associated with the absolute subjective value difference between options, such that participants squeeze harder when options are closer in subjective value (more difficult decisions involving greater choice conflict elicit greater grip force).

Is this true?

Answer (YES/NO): NO